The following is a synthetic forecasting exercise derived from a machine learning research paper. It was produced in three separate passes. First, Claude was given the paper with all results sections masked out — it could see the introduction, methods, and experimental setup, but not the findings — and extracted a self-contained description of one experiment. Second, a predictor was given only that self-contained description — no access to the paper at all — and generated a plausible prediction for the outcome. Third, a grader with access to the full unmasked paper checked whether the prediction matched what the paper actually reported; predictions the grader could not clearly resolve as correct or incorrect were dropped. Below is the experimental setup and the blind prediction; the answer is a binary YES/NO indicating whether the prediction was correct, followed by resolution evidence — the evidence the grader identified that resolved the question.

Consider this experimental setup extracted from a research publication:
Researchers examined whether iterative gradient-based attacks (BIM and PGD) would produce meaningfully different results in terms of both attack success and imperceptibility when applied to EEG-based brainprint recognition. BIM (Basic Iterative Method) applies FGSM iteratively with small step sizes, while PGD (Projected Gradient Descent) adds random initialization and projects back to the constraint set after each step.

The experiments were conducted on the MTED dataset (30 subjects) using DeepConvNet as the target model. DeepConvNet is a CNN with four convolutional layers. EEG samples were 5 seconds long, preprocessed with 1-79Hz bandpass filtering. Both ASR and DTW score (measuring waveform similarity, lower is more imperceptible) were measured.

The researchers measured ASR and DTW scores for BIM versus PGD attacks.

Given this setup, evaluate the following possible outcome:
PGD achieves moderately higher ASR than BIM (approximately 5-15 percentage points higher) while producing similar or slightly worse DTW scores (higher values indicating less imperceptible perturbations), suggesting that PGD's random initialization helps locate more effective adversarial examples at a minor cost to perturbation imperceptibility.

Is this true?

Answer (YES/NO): NO